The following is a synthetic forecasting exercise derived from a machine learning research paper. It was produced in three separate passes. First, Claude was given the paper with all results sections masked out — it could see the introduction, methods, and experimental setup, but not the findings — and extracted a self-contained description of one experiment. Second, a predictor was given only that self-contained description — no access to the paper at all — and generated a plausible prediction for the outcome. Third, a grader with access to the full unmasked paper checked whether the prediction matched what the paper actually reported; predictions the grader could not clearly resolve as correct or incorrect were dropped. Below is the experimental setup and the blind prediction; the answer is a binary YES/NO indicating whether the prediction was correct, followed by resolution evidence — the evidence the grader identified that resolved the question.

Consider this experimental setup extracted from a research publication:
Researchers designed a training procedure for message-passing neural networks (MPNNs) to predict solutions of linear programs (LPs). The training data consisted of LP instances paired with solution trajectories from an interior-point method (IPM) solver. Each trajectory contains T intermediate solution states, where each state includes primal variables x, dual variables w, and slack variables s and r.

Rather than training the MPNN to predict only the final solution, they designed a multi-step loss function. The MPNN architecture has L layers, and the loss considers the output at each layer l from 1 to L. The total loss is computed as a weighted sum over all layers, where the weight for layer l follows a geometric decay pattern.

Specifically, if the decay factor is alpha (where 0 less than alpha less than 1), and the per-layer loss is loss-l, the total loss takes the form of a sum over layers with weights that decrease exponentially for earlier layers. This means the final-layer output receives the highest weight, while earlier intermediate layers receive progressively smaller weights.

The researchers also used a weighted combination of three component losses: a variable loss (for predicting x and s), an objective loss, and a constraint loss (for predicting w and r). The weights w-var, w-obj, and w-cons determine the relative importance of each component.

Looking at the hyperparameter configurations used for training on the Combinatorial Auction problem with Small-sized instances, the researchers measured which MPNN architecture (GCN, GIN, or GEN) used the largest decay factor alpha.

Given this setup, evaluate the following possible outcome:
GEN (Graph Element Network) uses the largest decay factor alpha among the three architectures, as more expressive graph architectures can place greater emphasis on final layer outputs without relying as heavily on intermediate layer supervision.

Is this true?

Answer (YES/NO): YES